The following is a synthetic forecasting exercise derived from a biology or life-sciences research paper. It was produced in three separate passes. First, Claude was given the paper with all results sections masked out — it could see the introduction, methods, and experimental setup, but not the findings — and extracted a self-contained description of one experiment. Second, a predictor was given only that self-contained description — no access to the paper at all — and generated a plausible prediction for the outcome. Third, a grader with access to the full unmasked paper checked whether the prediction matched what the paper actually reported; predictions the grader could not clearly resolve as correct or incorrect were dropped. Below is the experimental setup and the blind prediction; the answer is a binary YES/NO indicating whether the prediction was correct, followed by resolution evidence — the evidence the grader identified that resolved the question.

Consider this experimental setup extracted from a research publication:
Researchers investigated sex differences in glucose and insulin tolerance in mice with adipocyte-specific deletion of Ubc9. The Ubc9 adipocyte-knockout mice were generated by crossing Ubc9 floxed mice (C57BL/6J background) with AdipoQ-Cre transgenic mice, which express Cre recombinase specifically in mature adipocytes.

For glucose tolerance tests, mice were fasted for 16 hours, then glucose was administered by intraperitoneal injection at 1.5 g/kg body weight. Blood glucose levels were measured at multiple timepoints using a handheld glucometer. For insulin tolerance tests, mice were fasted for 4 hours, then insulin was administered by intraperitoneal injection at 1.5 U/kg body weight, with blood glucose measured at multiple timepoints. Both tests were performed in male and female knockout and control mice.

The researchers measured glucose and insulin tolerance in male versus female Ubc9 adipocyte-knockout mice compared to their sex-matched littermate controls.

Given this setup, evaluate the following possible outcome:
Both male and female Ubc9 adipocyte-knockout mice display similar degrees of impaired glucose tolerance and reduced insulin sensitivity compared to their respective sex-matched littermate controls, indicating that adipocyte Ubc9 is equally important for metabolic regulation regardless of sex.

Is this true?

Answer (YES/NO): NO